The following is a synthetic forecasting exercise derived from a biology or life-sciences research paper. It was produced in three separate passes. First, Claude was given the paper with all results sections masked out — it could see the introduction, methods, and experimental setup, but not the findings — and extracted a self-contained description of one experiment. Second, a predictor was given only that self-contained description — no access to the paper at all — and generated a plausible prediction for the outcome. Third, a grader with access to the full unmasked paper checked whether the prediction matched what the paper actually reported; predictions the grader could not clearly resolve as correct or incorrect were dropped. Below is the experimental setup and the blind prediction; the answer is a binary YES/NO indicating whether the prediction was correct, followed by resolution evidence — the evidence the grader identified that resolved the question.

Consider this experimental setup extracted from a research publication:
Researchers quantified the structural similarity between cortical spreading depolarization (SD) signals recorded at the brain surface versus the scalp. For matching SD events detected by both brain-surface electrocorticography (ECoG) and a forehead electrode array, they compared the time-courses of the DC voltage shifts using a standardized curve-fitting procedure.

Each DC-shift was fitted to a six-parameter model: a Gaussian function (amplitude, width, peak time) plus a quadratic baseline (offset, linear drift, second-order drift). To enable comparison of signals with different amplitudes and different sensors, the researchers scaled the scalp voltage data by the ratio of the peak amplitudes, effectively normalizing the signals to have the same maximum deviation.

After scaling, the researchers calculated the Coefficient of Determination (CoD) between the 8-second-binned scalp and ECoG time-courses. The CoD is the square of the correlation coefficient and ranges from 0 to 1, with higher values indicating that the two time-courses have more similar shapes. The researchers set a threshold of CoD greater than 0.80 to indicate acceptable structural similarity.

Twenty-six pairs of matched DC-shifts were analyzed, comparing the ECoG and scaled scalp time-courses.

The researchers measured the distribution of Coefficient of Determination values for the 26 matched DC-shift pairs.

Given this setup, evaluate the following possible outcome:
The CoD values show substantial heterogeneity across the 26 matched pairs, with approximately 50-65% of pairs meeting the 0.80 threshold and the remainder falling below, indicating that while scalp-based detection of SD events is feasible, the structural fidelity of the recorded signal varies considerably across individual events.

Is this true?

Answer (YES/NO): NO